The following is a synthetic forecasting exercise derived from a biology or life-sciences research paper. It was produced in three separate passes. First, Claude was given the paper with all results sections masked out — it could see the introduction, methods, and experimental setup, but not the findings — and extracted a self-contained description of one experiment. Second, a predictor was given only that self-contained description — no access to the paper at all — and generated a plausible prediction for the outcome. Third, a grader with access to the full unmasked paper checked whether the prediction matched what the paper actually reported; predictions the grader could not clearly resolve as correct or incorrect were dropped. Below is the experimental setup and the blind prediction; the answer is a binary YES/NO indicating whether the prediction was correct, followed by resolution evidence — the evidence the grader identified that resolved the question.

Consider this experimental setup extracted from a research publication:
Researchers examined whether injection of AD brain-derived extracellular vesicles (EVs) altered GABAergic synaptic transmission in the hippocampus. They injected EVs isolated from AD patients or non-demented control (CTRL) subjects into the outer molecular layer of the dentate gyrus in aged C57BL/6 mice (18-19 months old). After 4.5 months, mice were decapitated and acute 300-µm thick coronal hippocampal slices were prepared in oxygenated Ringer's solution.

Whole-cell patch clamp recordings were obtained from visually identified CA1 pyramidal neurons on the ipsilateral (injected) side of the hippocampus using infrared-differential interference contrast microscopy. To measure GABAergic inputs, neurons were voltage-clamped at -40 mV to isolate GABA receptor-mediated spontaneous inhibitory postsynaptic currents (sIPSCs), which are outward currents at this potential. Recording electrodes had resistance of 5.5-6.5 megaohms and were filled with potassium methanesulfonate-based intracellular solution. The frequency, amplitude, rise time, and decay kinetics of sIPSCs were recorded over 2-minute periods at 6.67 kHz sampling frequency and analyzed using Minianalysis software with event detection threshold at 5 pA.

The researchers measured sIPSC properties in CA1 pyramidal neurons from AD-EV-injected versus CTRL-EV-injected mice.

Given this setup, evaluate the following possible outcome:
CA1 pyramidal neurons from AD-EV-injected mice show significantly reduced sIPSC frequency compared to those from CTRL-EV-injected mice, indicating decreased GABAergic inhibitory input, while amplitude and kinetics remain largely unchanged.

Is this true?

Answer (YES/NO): NO